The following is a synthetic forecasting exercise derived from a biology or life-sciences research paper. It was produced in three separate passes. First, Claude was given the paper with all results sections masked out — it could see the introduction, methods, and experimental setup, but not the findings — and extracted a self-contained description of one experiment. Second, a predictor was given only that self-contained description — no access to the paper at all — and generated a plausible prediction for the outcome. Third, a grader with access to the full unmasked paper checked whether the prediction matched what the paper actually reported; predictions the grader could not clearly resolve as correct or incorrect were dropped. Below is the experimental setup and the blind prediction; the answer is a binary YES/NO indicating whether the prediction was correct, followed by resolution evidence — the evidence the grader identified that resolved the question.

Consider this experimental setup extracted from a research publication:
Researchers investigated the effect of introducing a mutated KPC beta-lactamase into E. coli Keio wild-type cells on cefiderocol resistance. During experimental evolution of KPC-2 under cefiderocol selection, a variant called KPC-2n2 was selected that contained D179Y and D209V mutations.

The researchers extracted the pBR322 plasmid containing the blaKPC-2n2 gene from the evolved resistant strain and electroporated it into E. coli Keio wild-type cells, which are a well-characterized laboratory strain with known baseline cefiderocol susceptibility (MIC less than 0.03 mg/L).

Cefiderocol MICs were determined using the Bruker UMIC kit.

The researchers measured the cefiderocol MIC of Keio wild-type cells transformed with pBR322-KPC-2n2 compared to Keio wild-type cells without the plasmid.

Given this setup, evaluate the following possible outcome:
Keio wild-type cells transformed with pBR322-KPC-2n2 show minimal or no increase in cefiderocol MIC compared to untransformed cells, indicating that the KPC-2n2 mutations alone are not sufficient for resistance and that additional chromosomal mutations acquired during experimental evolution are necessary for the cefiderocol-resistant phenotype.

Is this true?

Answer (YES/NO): NO